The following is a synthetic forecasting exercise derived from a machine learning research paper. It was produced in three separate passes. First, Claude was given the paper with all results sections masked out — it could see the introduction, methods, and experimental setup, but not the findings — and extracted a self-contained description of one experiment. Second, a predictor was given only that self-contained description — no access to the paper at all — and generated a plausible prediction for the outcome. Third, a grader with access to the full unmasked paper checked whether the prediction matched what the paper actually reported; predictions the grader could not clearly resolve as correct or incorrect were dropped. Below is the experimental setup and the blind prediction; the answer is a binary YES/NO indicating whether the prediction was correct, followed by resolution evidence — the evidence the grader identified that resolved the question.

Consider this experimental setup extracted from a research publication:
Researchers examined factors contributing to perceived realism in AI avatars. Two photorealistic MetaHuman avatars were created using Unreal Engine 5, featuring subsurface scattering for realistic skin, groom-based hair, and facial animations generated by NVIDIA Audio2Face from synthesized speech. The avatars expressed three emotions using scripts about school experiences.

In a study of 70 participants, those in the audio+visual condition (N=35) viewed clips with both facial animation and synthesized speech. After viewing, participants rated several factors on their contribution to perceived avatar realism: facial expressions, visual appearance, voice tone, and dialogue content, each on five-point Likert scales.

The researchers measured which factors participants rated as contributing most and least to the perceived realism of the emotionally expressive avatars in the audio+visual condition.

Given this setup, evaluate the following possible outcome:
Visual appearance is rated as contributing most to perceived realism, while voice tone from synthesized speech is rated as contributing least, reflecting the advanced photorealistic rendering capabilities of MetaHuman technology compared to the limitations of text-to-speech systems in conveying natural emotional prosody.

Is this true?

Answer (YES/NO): NO